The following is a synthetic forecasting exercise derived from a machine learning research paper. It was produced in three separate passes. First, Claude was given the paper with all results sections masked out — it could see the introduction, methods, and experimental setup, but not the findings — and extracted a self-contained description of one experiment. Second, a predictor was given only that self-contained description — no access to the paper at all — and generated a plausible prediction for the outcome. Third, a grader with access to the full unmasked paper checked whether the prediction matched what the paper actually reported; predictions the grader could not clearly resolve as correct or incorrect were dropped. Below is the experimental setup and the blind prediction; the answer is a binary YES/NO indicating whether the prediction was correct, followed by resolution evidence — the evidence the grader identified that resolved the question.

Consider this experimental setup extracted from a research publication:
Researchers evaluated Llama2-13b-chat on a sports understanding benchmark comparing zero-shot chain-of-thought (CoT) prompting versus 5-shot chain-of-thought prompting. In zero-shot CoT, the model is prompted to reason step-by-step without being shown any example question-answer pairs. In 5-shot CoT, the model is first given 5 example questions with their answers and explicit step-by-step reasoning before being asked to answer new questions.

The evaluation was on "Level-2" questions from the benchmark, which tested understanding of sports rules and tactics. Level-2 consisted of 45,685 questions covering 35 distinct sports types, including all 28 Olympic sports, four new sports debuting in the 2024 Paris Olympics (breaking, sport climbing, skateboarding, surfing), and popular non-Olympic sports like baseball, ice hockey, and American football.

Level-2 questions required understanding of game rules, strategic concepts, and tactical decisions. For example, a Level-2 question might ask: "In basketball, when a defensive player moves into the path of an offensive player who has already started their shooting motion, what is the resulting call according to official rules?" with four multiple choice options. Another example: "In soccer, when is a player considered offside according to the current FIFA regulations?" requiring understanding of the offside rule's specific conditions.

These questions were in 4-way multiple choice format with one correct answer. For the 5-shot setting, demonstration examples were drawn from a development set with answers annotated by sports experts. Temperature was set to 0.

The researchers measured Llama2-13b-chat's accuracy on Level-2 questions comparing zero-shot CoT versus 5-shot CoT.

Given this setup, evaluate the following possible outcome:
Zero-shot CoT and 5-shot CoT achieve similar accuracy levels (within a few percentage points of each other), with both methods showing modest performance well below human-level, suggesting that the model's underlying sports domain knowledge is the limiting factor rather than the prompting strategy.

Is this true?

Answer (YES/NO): YES